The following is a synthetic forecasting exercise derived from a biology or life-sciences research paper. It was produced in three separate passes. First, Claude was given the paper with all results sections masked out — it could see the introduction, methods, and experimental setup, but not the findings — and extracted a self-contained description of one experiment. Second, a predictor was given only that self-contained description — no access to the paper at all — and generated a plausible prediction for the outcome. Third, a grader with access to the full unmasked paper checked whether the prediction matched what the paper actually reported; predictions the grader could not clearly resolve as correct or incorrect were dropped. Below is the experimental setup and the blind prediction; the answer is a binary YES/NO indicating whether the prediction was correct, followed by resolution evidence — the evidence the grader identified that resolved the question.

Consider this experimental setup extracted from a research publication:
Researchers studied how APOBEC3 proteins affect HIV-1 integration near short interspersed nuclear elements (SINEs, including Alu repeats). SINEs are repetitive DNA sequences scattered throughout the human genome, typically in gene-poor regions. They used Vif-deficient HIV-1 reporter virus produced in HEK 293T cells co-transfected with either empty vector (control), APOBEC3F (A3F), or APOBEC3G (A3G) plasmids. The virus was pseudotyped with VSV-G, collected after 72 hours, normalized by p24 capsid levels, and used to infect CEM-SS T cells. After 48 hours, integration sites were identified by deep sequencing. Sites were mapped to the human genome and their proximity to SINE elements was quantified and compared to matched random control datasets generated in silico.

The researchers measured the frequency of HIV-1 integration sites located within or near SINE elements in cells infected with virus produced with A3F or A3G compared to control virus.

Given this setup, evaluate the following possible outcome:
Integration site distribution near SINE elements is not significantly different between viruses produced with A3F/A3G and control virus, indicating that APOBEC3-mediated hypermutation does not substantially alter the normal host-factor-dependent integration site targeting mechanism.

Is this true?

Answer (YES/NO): NO